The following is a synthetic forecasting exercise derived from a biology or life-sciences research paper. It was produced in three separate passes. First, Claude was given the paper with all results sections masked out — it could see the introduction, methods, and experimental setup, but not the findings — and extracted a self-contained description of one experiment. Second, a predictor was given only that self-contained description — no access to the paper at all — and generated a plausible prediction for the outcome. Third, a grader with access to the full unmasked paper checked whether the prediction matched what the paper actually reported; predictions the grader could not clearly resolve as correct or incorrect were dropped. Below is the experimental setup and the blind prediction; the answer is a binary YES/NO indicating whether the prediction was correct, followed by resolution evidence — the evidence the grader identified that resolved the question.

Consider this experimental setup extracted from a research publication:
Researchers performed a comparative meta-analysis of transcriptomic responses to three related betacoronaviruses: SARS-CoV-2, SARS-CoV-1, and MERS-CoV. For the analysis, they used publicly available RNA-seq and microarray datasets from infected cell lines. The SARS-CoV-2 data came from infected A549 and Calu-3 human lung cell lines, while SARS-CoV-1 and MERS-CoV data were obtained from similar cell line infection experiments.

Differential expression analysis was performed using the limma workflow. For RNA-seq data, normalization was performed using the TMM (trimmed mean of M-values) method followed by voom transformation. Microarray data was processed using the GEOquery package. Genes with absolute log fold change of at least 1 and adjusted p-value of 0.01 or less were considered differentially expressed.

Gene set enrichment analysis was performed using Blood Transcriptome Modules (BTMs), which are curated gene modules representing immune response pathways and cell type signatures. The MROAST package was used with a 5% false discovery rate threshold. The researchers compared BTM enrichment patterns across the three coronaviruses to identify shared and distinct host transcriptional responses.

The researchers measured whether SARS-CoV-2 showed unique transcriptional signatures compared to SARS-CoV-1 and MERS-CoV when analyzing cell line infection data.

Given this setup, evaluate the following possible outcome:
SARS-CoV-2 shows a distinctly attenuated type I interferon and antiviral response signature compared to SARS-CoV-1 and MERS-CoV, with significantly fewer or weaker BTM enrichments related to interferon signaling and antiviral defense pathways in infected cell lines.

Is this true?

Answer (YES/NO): NO